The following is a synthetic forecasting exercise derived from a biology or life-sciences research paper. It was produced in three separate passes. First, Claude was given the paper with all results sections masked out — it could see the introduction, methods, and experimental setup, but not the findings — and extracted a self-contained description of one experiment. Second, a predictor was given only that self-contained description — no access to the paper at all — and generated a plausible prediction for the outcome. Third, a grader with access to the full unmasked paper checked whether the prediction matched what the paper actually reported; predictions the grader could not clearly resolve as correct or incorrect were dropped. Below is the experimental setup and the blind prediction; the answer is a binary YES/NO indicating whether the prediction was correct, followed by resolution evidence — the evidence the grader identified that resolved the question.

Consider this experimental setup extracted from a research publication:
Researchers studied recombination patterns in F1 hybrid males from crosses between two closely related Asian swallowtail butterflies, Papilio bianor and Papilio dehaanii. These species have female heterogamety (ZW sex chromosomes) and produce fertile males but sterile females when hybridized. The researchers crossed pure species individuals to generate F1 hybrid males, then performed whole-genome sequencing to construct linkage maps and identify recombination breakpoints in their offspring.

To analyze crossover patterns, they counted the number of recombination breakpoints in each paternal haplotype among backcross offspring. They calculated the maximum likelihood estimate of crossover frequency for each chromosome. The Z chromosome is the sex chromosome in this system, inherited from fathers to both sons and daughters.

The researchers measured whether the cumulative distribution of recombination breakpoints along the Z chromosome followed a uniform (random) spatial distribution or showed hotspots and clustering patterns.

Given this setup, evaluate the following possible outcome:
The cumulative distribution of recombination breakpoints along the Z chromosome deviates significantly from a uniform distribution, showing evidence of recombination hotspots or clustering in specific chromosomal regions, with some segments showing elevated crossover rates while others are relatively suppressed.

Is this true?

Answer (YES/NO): NO